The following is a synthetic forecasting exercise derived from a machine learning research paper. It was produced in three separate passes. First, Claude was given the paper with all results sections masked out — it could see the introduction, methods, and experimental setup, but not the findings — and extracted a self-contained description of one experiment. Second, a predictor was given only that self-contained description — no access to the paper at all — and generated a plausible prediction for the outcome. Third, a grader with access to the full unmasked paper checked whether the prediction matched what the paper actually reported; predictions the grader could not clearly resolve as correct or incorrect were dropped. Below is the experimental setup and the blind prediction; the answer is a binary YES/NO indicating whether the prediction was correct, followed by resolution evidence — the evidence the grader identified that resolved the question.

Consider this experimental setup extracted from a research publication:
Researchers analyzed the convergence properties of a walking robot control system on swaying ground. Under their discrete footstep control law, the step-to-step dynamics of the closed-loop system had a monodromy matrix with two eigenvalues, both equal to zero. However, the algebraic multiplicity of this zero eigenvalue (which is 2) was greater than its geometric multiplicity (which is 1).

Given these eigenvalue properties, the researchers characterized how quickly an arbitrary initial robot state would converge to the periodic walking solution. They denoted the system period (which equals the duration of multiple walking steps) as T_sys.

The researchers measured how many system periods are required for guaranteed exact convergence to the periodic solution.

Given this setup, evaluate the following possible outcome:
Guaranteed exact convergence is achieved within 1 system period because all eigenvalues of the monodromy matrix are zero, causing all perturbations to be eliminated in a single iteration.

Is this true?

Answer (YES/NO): NO